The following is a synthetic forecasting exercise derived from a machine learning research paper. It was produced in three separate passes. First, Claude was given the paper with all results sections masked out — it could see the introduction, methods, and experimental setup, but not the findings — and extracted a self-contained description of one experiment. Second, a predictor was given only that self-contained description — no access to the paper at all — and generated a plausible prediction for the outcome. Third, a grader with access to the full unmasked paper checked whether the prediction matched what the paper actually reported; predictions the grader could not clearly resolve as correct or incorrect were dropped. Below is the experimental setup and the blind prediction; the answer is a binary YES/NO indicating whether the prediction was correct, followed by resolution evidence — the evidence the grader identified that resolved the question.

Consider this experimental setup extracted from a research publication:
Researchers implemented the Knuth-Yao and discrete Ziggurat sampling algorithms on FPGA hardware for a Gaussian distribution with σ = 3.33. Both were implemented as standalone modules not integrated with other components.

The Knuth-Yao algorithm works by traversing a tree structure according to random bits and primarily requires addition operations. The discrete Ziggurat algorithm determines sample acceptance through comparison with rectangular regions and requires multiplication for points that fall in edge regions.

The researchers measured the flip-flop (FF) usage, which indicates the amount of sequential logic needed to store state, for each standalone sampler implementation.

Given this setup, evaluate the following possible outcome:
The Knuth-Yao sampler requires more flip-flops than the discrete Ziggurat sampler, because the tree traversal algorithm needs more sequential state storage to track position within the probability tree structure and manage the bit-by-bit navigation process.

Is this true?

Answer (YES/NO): NO